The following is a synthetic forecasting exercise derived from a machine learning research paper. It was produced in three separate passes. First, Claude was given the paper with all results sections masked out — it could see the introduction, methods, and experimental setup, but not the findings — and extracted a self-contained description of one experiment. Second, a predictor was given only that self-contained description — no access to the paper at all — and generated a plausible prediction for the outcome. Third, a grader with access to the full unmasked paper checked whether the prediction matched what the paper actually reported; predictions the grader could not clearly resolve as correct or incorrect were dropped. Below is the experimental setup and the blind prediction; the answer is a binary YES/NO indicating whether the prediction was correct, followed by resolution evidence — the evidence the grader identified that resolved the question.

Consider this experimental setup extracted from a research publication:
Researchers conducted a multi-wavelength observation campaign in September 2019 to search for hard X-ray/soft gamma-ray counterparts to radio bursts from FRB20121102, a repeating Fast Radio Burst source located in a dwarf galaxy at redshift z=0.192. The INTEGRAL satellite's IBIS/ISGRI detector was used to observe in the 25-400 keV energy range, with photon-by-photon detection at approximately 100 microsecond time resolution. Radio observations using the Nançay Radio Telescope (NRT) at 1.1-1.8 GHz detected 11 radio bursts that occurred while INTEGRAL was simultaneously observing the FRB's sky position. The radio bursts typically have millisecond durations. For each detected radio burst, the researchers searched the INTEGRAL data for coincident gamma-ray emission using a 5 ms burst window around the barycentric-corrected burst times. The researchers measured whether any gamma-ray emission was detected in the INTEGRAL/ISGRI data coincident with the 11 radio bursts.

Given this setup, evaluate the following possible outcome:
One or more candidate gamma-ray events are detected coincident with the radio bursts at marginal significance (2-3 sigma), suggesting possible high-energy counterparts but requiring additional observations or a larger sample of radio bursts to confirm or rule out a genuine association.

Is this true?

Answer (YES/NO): NO